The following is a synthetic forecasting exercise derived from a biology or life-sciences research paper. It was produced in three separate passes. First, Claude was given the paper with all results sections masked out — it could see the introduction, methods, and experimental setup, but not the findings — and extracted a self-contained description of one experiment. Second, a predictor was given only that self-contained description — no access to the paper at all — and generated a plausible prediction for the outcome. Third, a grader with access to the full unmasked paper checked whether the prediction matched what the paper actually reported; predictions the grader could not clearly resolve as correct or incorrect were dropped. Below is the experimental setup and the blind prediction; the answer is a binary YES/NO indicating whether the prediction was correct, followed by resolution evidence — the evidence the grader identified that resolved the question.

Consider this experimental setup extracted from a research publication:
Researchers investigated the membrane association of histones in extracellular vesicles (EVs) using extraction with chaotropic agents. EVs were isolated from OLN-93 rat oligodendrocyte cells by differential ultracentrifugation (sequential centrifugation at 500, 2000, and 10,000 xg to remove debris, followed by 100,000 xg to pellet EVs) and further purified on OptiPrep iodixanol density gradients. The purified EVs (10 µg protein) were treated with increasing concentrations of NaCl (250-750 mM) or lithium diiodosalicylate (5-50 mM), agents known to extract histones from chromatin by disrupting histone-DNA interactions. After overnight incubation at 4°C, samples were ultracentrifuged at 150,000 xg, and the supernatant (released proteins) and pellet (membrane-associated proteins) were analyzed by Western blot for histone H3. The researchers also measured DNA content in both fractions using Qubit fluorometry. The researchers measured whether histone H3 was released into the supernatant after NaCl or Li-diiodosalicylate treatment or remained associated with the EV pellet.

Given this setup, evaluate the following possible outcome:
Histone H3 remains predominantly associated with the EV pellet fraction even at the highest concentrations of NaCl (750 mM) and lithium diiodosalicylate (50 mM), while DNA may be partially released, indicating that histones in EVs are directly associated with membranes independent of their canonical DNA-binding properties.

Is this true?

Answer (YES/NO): NO